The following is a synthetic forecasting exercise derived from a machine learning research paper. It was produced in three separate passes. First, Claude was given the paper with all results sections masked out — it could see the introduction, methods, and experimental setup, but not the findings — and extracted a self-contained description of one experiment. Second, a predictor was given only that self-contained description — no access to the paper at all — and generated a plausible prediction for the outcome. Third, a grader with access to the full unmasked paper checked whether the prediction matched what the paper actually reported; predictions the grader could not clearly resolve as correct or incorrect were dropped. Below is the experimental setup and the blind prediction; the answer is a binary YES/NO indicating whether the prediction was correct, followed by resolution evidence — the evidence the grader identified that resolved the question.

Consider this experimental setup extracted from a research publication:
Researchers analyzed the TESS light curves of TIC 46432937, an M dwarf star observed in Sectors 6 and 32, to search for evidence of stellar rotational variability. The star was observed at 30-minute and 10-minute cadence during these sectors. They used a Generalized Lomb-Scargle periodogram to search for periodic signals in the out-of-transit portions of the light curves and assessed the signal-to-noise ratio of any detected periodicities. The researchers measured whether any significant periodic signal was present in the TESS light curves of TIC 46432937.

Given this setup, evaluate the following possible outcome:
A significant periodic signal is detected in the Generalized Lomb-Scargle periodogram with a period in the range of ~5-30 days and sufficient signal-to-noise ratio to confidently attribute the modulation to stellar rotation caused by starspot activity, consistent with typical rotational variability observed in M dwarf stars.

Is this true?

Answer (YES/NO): NO